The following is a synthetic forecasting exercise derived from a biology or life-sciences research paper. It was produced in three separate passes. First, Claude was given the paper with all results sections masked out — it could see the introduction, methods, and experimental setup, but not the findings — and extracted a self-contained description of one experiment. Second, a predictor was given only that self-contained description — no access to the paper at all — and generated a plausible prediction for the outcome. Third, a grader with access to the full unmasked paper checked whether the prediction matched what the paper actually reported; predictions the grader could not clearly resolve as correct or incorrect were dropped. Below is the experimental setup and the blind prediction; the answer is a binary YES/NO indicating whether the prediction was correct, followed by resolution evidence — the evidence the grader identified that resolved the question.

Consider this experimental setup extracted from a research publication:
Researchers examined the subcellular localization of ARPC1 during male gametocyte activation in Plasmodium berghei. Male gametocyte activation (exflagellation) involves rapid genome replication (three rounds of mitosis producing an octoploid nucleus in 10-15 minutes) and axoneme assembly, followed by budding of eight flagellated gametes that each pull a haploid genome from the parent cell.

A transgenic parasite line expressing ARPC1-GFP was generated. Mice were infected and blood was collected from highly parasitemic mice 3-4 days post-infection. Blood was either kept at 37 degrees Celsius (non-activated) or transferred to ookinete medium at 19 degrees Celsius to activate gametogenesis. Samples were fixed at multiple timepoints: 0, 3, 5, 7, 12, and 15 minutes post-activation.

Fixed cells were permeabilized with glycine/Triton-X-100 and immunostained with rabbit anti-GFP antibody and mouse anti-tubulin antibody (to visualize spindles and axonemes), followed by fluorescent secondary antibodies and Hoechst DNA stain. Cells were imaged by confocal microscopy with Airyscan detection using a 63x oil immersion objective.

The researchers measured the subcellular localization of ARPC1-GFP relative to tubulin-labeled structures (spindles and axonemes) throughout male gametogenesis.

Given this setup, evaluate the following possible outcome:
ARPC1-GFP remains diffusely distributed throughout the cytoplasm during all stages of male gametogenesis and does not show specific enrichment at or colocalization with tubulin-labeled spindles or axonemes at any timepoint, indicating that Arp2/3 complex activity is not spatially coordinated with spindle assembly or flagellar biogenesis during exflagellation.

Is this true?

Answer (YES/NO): NO